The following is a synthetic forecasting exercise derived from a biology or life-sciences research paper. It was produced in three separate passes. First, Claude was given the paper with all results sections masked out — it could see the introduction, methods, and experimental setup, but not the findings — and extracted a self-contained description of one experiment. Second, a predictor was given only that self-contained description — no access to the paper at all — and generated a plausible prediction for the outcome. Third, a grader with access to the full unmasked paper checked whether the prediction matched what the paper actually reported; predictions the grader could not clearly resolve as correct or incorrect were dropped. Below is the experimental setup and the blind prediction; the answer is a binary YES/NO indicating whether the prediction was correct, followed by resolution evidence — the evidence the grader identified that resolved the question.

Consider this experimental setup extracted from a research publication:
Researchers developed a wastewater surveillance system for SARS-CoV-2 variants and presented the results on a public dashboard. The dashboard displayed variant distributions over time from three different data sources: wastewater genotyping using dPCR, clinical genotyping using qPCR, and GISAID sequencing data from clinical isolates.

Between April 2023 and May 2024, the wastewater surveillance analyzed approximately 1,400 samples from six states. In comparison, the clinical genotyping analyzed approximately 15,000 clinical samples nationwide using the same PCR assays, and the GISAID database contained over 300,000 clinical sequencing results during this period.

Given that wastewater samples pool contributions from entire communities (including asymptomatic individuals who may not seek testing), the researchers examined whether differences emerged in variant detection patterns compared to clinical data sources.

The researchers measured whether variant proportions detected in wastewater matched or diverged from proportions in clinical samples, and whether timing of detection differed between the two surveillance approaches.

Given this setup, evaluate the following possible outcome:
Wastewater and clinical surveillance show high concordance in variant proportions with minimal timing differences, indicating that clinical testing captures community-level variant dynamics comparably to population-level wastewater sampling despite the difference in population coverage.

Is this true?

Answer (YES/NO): NO